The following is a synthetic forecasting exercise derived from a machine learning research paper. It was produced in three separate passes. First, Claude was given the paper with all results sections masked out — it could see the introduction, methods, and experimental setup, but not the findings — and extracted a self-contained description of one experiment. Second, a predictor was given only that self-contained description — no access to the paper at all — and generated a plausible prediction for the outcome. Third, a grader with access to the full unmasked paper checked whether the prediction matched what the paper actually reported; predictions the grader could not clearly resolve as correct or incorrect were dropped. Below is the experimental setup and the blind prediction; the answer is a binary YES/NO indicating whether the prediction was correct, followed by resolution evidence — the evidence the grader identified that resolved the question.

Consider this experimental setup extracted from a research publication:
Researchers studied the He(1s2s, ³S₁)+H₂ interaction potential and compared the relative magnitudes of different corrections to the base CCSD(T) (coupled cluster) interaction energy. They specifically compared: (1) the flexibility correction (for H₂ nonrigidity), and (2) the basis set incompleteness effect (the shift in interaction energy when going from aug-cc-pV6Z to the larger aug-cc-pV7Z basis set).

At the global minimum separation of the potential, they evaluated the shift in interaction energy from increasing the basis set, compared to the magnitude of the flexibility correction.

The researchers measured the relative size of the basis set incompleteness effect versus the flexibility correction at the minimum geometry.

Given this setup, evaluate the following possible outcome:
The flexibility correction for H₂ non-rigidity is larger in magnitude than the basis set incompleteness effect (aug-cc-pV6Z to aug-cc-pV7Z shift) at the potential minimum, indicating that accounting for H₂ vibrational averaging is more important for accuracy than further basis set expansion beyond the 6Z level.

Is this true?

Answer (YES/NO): YES